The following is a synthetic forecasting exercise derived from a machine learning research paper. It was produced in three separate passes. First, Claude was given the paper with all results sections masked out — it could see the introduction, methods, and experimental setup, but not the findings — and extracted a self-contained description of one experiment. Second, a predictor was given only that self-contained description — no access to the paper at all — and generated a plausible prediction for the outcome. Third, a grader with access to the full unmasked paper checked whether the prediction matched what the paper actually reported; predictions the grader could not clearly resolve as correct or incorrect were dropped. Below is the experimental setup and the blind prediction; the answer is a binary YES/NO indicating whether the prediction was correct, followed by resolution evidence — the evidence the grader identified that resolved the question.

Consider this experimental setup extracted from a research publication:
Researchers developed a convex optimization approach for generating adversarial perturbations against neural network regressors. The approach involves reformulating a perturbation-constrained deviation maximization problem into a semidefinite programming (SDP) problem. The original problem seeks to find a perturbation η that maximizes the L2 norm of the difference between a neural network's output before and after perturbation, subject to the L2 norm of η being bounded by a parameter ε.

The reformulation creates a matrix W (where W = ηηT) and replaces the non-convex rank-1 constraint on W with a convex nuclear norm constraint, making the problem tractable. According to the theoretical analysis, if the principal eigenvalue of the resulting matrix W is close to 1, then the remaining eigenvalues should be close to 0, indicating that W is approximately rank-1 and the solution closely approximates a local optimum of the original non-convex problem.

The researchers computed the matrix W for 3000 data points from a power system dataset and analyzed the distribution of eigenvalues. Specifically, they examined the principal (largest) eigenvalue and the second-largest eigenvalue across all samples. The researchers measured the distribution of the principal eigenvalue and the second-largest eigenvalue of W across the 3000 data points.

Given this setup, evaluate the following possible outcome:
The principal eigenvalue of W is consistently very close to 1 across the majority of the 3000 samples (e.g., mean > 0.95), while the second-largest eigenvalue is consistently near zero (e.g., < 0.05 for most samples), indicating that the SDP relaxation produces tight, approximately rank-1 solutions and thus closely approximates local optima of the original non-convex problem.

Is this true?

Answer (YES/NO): YES